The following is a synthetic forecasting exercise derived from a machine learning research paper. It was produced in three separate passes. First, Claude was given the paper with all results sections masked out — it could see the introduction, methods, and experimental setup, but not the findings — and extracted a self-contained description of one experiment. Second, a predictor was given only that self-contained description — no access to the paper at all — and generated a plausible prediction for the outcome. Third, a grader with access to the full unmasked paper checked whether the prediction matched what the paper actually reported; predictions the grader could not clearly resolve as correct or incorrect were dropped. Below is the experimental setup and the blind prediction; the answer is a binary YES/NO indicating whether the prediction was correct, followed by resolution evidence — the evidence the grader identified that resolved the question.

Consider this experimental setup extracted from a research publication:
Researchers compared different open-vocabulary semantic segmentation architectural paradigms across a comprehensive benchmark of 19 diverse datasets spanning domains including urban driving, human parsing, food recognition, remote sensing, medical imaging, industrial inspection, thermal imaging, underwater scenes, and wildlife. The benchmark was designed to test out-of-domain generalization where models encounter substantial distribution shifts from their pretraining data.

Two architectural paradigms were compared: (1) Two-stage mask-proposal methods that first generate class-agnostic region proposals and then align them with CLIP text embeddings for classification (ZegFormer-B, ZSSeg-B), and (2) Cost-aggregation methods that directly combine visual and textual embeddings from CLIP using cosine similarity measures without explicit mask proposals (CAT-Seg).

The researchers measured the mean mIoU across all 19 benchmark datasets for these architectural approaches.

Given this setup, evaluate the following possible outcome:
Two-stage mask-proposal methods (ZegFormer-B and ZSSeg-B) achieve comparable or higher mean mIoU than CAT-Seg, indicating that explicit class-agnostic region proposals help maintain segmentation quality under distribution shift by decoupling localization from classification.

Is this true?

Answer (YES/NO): NO